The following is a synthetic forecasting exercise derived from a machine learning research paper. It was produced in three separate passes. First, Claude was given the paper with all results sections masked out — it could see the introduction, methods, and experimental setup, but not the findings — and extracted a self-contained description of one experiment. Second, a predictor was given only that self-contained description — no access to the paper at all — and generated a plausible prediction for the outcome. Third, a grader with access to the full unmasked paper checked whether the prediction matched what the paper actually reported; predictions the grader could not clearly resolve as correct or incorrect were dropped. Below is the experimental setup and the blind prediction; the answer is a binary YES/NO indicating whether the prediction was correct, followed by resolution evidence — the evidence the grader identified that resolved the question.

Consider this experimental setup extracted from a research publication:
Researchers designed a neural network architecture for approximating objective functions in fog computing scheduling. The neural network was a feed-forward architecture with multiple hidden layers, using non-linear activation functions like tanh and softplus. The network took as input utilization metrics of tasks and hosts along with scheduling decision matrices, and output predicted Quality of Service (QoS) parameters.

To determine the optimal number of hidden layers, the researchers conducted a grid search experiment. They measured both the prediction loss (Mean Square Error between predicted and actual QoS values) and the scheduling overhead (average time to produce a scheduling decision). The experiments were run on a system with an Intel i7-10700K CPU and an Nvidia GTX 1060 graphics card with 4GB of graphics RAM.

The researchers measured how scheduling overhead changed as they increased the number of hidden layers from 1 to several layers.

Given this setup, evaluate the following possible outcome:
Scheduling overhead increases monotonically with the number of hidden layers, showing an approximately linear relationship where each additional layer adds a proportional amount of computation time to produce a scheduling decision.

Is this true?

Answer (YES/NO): NO